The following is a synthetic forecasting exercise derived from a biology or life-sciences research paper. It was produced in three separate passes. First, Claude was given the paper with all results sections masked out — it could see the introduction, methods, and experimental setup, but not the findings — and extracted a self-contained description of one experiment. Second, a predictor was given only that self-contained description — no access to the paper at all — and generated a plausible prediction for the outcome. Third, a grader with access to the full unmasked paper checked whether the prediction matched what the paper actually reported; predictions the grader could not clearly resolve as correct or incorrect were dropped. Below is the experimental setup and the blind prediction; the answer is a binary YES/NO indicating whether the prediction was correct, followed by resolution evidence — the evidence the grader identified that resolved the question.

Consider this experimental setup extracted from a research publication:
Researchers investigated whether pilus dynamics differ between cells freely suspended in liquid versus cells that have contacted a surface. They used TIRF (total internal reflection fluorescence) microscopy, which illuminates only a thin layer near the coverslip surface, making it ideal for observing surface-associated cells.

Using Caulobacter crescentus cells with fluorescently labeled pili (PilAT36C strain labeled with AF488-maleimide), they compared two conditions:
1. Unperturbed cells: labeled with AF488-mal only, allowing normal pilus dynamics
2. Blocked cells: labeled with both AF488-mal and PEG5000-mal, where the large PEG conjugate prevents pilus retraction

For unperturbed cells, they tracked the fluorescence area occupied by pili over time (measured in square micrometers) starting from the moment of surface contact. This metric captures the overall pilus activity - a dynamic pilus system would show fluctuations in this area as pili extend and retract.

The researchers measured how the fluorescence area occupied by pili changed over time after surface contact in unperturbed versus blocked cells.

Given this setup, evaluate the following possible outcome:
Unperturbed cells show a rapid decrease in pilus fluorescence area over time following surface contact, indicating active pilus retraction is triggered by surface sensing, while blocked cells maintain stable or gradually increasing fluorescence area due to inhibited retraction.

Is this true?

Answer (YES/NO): NO